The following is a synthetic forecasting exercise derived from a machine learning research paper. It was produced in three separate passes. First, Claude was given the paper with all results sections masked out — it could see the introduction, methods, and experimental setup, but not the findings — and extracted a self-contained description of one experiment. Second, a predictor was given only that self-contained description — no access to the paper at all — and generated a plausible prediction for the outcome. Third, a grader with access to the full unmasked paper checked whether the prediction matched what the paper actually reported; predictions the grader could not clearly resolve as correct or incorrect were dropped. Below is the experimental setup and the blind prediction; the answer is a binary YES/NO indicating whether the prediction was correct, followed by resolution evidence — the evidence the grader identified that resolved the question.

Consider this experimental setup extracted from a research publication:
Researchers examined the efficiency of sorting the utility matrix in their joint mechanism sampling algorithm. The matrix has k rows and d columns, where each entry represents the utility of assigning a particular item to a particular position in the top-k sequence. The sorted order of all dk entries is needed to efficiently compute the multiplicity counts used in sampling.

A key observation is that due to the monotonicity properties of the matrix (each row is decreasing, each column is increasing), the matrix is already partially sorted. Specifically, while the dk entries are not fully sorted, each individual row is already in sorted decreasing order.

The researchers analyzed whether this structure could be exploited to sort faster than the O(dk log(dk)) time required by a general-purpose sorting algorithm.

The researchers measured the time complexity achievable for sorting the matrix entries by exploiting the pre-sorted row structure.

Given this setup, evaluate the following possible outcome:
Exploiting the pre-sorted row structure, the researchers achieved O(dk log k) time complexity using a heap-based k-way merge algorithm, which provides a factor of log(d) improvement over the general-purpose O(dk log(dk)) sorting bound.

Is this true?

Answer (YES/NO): YES